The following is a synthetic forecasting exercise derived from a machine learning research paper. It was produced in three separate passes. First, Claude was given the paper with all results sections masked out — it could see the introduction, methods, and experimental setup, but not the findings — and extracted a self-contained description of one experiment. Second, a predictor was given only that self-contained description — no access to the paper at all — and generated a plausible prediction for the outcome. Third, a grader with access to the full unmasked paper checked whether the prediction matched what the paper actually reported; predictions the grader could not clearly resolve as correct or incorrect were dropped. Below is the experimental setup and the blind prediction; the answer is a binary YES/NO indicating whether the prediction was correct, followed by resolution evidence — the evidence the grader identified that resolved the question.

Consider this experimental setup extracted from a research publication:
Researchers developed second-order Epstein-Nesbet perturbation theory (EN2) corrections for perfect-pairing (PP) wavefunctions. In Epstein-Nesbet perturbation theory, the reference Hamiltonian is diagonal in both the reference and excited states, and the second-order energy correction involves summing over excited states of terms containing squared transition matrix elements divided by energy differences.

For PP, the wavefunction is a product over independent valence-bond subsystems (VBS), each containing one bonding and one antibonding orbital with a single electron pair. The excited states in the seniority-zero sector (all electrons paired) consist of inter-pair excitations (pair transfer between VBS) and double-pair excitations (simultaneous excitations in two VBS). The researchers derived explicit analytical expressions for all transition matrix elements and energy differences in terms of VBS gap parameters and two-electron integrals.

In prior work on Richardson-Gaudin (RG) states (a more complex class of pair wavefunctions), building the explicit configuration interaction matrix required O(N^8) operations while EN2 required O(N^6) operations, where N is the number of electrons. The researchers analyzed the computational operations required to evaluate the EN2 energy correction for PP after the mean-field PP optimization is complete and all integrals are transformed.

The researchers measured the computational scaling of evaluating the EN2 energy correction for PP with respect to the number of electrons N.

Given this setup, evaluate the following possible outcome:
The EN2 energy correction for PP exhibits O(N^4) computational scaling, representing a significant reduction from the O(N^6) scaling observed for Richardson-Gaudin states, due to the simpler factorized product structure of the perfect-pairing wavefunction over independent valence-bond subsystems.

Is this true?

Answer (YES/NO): NO